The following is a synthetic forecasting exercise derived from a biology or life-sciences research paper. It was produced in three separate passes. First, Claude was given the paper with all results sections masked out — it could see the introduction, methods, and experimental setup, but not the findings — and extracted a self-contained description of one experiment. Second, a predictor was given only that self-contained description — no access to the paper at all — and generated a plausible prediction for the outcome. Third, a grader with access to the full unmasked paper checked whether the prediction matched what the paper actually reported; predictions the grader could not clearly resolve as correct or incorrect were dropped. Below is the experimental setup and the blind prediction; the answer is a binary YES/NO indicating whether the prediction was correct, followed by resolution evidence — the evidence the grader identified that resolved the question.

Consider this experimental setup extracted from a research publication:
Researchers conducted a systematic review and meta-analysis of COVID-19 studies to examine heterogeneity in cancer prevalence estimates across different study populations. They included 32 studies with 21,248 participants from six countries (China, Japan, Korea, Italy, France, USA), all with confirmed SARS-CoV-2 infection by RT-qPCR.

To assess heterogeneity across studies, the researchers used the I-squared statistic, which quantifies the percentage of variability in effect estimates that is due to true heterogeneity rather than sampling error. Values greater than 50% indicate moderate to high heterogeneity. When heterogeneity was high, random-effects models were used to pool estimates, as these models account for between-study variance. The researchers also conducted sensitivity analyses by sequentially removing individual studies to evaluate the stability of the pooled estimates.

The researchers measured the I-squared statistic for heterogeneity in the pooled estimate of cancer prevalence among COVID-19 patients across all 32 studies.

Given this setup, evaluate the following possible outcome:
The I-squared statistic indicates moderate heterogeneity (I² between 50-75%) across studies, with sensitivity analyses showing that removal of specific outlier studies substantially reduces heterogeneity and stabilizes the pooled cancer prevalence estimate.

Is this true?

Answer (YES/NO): NO